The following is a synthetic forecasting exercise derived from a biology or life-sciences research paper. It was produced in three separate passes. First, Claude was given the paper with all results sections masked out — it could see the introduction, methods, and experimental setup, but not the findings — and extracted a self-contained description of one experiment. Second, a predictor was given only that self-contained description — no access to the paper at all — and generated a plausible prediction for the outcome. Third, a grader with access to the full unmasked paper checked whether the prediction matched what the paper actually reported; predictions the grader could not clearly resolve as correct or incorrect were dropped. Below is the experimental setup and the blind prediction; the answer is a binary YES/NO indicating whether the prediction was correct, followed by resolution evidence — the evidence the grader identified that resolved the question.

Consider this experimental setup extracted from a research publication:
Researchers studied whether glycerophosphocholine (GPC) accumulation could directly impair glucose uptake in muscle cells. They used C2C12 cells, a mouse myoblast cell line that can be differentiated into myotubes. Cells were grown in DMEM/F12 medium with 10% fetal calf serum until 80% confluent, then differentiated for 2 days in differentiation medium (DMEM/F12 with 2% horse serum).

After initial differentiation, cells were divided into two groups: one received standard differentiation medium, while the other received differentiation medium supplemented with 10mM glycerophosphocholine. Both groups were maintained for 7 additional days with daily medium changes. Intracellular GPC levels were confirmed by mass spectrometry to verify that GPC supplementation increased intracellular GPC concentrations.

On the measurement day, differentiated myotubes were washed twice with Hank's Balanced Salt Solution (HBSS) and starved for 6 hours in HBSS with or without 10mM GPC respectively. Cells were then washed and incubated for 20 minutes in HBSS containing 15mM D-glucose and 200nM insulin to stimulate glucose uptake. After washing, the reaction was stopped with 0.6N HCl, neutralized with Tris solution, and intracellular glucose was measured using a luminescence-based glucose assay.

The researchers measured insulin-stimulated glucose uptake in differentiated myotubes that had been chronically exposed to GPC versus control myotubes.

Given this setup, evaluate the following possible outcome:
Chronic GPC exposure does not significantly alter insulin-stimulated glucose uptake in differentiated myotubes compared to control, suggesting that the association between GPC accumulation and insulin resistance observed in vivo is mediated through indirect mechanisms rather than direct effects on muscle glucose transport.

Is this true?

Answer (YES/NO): NO